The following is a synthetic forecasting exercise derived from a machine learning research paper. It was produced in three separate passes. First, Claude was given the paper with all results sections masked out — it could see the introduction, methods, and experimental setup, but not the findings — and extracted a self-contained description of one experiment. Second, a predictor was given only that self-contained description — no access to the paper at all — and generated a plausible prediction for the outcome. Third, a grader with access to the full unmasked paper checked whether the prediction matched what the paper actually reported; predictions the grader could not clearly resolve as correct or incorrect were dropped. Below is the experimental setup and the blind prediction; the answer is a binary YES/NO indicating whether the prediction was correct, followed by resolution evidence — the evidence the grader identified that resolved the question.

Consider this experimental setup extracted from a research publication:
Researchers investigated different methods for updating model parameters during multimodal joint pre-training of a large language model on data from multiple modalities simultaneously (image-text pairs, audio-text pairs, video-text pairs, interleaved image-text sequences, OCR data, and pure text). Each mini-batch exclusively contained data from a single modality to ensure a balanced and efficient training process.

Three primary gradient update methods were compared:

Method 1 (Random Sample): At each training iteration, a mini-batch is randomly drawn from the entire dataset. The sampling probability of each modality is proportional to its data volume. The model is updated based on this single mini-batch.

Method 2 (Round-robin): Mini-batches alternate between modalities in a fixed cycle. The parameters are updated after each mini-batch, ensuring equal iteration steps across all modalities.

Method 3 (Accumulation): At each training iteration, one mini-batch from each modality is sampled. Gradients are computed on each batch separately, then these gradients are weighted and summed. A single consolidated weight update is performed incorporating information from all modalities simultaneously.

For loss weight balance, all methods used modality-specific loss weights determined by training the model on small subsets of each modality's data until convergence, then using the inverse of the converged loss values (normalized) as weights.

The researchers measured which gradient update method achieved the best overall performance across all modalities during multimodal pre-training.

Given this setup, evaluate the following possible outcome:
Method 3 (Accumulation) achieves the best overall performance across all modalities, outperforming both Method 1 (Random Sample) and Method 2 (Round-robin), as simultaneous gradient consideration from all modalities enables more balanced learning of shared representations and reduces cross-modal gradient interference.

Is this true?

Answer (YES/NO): YES